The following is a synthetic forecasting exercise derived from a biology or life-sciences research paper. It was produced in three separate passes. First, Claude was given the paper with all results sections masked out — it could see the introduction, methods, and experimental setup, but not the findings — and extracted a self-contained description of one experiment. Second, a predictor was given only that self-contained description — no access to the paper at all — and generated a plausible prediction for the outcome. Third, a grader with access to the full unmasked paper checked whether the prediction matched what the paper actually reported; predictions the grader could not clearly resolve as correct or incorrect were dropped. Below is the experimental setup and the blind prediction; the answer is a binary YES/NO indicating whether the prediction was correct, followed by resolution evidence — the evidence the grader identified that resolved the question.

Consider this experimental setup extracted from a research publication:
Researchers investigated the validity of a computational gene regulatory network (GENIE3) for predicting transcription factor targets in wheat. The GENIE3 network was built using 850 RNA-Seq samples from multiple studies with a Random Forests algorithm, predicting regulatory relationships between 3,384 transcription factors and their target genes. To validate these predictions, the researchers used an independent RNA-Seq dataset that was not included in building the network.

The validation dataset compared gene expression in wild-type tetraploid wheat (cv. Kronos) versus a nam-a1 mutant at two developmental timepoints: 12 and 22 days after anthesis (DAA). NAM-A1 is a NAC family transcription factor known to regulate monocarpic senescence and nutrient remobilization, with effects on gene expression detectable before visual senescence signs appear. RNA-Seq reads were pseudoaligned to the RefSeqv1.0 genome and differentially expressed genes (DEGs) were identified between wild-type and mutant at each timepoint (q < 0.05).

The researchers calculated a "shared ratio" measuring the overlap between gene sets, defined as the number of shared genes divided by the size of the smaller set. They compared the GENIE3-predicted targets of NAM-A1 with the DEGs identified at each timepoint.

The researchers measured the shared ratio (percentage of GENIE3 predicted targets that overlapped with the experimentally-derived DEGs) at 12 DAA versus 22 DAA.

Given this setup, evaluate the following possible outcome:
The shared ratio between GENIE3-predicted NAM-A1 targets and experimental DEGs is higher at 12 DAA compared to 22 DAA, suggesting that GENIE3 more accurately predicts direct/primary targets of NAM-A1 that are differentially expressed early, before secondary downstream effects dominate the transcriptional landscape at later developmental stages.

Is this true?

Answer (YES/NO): YES